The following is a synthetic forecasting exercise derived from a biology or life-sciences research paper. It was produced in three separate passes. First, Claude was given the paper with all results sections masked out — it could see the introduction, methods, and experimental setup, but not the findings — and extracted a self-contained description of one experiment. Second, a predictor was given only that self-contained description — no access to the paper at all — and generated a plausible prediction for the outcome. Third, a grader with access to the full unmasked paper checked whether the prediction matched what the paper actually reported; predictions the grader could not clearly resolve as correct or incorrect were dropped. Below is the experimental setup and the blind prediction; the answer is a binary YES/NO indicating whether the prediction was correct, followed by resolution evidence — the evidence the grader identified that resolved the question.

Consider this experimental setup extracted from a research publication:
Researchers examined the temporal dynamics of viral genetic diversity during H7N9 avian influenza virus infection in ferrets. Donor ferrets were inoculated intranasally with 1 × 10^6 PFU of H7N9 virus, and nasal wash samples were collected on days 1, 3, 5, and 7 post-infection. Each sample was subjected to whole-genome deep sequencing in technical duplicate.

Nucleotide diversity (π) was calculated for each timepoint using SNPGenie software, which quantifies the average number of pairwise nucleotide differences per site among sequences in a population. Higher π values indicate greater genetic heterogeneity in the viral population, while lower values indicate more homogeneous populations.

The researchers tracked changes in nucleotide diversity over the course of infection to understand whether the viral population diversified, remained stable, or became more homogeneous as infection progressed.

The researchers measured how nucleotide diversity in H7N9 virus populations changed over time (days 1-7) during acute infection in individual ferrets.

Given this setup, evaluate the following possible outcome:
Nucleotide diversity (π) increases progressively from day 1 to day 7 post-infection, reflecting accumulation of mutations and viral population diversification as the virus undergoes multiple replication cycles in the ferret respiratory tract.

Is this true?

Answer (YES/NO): NO